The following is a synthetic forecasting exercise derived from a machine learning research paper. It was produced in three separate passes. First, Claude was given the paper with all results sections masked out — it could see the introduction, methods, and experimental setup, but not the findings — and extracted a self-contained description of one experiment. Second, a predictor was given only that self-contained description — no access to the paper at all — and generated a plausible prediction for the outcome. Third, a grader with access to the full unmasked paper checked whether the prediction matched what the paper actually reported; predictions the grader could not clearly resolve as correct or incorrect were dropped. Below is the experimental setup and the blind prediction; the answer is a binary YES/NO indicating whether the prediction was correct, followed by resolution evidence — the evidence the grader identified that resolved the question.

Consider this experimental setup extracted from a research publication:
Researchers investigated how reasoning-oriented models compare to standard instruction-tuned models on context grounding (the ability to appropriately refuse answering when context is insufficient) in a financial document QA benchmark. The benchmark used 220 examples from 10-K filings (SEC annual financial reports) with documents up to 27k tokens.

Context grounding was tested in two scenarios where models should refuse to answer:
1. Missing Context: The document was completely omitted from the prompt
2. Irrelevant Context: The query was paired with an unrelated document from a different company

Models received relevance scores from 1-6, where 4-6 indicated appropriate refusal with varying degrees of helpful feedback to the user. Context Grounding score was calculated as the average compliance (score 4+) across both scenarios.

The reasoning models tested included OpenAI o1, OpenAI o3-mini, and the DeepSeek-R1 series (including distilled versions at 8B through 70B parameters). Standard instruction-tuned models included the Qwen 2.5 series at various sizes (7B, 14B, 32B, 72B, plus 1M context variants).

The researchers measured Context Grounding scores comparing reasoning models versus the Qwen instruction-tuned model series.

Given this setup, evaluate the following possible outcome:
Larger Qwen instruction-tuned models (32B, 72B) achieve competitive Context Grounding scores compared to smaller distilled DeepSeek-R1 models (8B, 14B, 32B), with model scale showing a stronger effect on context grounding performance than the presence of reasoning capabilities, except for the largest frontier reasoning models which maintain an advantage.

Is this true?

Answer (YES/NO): NO